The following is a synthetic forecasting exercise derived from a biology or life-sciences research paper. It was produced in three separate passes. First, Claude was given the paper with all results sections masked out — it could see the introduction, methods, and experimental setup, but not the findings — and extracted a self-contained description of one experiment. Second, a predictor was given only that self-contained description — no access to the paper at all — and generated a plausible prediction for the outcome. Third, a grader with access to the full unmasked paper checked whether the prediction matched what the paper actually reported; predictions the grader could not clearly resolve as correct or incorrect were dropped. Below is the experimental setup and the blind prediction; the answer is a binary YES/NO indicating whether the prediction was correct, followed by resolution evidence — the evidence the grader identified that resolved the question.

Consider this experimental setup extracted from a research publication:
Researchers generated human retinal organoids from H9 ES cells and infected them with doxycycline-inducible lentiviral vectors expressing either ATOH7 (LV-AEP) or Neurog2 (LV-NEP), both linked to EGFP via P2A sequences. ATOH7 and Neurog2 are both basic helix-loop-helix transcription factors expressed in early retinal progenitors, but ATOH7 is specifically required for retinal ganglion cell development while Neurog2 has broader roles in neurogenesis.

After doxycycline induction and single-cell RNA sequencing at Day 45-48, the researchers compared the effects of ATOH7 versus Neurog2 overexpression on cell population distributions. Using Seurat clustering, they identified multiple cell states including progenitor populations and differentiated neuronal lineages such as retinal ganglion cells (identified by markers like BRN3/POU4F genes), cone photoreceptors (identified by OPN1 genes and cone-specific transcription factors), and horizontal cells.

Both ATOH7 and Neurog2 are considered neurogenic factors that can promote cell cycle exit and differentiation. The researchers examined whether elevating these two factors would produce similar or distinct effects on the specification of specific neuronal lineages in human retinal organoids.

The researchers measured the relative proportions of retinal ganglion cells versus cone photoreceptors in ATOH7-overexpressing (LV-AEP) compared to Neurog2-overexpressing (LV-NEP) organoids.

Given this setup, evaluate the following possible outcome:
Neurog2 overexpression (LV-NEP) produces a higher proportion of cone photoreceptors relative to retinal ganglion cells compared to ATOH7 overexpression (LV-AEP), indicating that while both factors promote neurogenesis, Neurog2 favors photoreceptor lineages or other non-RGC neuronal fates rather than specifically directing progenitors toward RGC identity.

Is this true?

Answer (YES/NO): NO